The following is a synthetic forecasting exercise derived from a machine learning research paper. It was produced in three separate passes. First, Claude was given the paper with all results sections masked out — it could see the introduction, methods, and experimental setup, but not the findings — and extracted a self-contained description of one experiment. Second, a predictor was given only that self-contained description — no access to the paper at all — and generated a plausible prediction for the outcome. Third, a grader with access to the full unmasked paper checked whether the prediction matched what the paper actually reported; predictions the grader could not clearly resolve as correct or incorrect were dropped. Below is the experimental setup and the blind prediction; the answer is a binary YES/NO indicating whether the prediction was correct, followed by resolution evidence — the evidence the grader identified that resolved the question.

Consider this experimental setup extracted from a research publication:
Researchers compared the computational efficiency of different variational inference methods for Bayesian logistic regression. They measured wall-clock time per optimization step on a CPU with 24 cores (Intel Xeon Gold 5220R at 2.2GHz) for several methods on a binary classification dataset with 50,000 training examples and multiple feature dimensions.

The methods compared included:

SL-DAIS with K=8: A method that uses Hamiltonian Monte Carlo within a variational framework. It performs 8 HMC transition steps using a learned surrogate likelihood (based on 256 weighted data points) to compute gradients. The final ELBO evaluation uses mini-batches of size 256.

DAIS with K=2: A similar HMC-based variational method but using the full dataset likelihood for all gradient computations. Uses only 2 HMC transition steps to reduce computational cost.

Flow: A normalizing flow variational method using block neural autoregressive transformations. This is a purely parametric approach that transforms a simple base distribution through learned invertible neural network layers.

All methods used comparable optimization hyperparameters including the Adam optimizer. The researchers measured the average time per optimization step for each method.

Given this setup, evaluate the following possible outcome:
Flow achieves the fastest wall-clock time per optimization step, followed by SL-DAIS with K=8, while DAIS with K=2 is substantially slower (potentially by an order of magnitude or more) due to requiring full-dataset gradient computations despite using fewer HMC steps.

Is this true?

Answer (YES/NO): NO